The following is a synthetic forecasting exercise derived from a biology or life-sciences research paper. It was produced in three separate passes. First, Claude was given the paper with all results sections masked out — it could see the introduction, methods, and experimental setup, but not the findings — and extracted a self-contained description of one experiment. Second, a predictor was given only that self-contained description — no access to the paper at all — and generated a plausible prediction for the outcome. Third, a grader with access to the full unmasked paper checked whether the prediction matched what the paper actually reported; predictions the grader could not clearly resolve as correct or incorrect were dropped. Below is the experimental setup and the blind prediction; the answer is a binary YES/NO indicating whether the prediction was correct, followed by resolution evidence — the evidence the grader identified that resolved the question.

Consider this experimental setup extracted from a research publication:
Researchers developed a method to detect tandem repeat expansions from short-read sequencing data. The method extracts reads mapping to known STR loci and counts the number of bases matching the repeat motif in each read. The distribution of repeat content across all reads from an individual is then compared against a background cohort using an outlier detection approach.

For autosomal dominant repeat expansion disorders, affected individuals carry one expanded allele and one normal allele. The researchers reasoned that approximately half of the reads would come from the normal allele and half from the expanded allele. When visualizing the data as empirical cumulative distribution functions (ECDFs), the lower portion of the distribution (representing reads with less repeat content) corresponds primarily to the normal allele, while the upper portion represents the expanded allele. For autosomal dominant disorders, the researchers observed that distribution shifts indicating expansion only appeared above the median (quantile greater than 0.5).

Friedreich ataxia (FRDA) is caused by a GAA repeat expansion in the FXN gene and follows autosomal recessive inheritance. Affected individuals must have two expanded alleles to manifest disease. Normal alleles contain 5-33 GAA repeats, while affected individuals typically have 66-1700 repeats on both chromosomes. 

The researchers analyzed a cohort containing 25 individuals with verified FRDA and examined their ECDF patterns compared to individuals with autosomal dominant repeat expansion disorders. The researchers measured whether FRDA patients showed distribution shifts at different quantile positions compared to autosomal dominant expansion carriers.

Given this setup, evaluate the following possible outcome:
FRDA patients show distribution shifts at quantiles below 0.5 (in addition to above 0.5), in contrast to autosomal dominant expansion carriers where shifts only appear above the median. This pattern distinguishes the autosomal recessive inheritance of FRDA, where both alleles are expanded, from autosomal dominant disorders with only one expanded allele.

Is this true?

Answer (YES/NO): YES